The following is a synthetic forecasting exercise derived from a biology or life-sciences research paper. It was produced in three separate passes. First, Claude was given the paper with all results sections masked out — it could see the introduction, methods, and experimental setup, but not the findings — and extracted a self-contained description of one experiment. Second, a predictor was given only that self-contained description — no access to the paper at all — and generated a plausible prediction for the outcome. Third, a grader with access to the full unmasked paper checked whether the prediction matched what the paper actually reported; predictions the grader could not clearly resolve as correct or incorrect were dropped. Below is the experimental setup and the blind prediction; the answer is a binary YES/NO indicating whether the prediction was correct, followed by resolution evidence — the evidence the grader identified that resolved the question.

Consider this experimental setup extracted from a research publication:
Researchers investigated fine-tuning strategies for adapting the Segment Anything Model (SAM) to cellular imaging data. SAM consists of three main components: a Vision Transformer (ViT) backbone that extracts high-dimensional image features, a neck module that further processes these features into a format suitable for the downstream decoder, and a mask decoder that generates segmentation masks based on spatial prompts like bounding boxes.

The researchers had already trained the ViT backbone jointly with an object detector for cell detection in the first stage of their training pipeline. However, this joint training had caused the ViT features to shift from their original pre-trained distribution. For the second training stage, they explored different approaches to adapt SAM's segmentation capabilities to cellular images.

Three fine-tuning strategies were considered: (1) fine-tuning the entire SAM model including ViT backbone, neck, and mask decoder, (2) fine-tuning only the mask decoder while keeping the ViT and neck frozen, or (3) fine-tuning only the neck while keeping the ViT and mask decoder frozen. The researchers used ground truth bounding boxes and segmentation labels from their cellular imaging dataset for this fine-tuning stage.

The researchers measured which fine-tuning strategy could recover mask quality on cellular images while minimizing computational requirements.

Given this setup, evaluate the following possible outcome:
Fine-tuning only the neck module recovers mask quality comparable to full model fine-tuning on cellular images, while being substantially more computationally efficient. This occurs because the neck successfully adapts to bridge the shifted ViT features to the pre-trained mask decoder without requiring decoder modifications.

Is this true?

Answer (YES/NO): YES